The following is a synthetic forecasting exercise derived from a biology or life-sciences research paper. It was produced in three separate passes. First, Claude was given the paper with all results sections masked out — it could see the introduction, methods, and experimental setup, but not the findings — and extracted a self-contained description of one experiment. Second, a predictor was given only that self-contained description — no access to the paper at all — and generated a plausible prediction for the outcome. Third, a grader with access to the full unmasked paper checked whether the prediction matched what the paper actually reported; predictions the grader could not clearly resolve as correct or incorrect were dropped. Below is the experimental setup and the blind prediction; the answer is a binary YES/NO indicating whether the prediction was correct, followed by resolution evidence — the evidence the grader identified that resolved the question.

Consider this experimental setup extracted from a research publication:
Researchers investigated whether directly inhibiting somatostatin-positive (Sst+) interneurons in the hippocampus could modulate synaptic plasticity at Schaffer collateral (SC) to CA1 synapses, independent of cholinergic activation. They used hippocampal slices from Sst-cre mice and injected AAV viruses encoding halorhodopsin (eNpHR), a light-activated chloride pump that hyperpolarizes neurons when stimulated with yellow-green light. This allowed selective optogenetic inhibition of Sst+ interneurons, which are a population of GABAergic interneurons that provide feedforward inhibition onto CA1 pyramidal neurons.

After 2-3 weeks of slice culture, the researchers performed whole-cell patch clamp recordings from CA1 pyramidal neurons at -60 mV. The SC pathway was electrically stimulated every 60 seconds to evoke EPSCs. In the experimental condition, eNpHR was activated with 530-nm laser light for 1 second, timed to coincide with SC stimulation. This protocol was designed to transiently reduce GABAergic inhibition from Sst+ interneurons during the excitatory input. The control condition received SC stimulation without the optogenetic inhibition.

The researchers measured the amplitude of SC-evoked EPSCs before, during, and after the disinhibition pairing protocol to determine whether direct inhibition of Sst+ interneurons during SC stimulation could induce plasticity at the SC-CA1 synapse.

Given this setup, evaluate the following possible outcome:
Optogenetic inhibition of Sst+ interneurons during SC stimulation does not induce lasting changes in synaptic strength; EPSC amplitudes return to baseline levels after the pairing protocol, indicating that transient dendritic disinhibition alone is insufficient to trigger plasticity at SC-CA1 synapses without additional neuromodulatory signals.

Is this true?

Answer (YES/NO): NO